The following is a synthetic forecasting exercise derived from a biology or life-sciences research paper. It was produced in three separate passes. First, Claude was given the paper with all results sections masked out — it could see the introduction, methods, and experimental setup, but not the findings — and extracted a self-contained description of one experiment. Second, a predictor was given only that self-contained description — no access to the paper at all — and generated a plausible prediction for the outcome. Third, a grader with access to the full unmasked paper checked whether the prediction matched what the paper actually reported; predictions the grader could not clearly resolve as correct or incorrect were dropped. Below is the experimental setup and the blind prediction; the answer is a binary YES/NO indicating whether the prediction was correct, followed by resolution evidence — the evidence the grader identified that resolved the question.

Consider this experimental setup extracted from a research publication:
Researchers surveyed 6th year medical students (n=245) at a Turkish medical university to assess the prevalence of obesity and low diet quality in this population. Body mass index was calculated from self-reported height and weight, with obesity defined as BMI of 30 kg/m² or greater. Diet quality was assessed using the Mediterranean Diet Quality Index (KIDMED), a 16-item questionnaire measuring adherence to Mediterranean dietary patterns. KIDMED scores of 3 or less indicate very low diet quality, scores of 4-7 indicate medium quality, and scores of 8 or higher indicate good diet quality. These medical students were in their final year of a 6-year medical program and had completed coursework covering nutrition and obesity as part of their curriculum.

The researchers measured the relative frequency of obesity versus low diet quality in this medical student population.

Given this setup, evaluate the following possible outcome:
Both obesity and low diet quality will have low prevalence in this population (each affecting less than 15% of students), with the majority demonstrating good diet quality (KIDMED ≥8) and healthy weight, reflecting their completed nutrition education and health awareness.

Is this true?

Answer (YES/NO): NO